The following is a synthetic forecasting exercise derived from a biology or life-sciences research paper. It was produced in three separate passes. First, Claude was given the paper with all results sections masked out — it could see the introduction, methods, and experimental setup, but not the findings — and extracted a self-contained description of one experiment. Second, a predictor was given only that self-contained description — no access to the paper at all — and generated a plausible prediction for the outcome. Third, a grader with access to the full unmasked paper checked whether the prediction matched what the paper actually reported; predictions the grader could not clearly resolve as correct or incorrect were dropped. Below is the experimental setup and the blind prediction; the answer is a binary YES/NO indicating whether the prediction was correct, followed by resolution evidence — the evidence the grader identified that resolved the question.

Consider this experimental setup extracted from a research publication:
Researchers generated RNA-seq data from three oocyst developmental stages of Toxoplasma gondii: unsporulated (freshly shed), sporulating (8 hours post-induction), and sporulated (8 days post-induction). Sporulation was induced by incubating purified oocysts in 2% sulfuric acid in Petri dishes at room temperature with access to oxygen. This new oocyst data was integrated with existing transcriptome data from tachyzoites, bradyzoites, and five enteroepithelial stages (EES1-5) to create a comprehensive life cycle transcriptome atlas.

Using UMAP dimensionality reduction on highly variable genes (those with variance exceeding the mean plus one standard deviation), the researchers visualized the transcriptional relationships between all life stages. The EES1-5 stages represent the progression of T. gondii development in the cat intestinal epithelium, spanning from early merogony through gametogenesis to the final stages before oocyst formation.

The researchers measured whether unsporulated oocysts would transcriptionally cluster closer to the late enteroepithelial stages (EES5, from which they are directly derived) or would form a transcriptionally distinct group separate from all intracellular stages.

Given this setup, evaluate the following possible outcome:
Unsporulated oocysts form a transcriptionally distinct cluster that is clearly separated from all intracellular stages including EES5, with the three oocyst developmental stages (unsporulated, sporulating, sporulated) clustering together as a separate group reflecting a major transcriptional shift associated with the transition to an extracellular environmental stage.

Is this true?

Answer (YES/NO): YES